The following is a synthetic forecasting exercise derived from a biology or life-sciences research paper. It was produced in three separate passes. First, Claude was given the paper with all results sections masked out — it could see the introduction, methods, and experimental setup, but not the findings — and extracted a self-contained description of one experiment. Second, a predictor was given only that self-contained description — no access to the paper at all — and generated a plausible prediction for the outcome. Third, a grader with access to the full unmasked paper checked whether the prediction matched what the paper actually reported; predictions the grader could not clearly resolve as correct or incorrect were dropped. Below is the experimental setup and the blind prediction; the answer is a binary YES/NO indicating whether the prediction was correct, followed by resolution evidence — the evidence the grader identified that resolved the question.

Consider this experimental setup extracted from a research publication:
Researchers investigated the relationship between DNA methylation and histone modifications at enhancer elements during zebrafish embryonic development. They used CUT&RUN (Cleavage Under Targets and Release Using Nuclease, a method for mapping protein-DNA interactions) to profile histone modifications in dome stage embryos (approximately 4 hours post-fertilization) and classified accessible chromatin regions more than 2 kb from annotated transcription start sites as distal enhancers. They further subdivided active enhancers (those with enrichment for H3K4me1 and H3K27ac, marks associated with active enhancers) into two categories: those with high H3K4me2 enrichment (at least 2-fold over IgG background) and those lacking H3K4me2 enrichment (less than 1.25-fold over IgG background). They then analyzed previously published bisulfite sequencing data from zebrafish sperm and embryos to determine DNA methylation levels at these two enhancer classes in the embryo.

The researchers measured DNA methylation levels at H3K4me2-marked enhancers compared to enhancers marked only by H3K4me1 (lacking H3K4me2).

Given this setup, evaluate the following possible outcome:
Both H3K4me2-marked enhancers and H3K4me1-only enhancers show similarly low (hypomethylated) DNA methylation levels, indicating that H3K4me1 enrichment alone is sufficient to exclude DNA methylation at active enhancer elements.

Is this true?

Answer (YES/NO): NO